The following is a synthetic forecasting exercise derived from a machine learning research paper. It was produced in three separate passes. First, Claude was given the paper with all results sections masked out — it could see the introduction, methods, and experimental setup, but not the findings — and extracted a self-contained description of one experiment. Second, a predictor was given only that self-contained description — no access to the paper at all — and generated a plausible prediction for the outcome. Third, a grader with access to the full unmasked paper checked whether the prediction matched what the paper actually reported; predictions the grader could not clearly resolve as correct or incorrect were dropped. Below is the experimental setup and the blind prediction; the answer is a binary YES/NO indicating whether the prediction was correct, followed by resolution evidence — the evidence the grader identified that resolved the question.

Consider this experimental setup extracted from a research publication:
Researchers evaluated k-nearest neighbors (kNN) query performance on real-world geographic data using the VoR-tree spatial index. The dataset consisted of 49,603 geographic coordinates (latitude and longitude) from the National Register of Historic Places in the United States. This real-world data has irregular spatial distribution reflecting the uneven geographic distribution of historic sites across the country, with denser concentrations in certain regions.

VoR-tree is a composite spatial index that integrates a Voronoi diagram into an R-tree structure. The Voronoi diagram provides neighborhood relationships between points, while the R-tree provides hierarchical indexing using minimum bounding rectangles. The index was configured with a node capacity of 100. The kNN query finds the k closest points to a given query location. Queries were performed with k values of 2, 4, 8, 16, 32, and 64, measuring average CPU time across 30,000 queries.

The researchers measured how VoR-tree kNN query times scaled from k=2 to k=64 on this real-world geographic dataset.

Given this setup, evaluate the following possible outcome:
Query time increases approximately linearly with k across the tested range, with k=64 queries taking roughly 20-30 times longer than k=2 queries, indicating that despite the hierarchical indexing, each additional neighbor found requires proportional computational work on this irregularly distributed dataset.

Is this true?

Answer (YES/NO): NO